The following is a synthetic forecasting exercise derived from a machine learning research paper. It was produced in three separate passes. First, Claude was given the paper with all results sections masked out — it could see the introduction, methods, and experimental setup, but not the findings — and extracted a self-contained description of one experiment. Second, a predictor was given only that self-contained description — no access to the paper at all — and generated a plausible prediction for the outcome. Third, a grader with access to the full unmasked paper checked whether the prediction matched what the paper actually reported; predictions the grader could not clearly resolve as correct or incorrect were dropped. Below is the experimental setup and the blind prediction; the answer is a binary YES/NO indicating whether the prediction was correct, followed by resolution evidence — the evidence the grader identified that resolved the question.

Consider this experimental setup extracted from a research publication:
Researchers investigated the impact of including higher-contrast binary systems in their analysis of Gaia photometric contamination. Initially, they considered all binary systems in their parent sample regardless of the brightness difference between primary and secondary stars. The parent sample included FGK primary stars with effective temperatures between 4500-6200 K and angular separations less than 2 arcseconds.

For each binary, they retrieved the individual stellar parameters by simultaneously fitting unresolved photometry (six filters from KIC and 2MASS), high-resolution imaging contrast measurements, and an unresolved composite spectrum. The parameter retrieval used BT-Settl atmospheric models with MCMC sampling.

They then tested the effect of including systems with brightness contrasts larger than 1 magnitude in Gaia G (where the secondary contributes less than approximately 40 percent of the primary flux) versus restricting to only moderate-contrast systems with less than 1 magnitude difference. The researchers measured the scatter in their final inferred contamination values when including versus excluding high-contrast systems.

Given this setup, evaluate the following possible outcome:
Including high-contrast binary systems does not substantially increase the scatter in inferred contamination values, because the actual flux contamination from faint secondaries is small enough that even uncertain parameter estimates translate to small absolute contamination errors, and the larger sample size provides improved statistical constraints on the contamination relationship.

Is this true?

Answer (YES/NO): NO